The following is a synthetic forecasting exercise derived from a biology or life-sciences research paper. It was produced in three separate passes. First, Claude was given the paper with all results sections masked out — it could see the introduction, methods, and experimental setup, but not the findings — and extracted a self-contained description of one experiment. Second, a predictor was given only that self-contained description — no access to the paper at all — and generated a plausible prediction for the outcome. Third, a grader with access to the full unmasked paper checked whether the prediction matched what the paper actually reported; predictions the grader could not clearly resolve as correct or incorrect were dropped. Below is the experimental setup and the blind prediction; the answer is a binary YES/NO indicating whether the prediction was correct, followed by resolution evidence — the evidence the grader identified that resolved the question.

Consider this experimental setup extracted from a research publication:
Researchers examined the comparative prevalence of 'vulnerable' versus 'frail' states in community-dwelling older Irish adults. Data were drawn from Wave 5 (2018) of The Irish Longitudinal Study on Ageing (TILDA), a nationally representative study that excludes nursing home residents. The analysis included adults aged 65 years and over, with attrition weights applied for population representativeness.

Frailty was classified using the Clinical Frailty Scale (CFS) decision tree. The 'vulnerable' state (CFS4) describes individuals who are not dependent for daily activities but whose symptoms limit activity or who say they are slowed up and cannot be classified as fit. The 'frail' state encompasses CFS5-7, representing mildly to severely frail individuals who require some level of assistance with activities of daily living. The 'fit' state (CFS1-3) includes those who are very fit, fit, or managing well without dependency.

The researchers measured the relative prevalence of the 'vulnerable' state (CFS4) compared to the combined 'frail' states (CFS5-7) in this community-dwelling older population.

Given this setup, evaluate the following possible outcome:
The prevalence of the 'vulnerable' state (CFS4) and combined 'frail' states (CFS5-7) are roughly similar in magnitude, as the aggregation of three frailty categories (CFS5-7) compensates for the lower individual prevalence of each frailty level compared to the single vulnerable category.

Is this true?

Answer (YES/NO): NO